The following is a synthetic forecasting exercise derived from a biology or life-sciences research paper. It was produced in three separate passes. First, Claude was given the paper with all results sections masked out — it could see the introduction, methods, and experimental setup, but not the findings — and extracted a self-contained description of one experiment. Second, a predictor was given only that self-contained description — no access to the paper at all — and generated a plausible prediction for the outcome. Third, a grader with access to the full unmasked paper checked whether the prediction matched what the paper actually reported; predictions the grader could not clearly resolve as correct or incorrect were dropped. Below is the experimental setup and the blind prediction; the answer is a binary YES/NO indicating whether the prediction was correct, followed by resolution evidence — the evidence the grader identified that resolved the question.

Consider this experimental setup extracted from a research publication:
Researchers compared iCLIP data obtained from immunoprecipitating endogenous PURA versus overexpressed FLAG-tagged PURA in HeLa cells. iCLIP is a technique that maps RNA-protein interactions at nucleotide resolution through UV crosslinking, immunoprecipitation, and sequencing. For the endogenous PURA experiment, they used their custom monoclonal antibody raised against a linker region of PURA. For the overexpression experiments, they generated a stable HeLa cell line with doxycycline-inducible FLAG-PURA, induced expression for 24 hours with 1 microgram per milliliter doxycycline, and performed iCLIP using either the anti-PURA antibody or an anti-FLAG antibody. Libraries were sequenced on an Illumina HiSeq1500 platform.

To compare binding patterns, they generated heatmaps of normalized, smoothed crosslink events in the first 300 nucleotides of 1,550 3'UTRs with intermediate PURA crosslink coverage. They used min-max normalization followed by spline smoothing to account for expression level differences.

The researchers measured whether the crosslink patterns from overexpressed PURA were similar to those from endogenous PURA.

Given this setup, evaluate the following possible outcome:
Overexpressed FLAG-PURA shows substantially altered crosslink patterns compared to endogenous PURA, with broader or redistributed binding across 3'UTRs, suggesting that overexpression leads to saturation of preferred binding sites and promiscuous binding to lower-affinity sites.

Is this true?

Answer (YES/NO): NO